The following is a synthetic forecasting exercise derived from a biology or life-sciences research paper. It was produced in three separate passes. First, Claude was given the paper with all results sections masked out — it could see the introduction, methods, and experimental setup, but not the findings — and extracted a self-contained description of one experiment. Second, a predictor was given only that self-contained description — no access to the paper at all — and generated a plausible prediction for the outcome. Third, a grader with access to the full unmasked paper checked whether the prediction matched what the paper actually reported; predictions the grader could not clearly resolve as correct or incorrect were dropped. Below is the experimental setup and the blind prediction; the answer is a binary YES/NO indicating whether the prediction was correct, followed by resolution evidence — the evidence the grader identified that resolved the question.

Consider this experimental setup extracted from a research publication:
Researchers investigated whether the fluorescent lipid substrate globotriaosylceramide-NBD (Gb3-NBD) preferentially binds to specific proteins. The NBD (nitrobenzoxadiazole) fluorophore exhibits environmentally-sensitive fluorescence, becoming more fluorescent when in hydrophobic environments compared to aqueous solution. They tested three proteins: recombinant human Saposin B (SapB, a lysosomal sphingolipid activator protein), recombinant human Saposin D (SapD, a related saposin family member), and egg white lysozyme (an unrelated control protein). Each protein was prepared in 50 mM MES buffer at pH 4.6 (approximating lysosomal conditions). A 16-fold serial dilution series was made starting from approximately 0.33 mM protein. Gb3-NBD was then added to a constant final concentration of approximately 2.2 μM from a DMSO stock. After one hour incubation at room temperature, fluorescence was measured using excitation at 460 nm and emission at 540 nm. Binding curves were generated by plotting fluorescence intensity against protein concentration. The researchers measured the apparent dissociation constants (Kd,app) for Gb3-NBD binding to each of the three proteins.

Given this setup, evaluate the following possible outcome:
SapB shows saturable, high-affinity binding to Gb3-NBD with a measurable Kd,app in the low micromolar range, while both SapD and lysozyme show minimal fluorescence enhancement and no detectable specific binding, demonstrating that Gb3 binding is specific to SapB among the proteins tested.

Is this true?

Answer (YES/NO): NO